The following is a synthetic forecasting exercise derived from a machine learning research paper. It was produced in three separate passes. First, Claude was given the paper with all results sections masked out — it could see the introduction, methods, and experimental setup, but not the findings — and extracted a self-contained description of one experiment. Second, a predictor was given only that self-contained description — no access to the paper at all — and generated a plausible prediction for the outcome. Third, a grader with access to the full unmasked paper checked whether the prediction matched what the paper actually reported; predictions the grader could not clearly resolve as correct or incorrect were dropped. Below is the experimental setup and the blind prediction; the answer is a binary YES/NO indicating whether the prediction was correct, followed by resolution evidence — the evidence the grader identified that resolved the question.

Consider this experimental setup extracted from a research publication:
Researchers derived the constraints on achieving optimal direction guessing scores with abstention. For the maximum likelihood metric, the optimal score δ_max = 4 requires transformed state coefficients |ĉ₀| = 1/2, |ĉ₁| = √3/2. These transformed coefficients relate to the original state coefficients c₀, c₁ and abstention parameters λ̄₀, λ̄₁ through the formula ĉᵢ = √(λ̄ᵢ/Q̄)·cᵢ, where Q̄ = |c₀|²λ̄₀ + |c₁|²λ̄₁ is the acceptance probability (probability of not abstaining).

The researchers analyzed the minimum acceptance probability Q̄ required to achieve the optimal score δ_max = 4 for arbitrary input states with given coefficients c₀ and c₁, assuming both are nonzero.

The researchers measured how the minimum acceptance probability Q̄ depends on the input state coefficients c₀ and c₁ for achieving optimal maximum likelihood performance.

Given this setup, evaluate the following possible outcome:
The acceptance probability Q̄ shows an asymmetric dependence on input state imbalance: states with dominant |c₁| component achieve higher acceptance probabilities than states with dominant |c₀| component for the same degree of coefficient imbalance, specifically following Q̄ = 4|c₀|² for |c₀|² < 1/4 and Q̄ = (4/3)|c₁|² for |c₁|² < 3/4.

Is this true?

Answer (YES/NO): YES